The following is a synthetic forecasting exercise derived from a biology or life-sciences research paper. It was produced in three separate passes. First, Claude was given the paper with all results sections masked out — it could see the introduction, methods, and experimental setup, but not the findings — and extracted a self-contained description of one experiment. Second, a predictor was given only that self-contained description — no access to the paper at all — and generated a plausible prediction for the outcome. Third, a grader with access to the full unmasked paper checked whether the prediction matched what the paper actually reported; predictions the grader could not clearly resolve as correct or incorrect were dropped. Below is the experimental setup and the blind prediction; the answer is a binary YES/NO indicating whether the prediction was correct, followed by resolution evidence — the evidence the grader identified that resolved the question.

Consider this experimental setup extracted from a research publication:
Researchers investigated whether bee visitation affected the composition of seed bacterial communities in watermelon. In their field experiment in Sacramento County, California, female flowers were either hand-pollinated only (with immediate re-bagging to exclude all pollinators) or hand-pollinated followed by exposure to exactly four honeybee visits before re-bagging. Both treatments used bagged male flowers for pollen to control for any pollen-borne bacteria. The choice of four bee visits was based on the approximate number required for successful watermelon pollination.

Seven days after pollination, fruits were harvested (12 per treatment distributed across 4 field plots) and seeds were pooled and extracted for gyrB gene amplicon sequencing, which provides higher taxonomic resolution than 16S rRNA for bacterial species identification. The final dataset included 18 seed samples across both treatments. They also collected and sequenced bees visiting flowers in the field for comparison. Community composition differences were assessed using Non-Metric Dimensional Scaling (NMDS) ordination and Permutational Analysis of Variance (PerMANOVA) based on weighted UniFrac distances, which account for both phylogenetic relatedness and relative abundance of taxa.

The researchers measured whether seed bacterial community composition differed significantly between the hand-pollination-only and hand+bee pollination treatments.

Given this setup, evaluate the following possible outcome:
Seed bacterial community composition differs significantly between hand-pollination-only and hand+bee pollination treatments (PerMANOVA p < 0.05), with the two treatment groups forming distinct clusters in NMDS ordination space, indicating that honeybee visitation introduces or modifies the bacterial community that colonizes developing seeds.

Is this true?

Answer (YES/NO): NO